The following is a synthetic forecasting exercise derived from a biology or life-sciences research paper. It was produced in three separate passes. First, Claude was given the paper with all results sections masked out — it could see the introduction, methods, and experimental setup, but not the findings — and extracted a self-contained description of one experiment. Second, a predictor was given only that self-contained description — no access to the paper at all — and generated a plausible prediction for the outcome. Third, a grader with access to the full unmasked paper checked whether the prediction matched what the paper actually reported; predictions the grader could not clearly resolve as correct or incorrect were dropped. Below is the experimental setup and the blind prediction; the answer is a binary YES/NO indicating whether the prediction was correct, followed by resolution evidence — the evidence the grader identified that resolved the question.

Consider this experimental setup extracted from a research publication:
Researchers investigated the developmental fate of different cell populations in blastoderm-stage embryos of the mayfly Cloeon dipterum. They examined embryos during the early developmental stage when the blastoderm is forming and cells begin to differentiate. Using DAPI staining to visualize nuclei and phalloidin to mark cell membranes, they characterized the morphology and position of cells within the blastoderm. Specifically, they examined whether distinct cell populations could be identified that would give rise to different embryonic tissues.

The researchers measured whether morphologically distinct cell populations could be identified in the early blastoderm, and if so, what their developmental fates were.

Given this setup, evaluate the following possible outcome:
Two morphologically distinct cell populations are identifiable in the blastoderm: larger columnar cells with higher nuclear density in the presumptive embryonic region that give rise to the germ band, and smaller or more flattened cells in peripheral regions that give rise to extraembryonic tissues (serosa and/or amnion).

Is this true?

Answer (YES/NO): NO